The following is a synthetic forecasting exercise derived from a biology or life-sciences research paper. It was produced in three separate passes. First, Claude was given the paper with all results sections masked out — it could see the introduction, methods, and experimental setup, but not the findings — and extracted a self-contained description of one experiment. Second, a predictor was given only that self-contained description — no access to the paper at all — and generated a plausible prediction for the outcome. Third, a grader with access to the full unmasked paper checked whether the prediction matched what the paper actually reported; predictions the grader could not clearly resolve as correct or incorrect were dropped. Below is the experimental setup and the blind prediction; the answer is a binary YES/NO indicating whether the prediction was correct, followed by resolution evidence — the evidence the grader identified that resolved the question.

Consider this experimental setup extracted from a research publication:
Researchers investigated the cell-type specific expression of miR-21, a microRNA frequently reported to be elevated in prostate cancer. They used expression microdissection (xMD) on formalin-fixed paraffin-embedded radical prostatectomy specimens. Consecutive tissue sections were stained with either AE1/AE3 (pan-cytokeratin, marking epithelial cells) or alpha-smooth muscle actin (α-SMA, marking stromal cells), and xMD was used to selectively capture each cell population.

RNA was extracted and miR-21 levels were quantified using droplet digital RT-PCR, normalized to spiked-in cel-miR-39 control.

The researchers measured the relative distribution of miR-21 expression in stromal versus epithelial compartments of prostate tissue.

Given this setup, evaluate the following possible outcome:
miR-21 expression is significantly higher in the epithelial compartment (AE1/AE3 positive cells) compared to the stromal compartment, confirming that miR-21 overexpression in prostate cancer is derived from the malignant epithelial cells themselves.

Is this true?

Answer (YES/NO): NO